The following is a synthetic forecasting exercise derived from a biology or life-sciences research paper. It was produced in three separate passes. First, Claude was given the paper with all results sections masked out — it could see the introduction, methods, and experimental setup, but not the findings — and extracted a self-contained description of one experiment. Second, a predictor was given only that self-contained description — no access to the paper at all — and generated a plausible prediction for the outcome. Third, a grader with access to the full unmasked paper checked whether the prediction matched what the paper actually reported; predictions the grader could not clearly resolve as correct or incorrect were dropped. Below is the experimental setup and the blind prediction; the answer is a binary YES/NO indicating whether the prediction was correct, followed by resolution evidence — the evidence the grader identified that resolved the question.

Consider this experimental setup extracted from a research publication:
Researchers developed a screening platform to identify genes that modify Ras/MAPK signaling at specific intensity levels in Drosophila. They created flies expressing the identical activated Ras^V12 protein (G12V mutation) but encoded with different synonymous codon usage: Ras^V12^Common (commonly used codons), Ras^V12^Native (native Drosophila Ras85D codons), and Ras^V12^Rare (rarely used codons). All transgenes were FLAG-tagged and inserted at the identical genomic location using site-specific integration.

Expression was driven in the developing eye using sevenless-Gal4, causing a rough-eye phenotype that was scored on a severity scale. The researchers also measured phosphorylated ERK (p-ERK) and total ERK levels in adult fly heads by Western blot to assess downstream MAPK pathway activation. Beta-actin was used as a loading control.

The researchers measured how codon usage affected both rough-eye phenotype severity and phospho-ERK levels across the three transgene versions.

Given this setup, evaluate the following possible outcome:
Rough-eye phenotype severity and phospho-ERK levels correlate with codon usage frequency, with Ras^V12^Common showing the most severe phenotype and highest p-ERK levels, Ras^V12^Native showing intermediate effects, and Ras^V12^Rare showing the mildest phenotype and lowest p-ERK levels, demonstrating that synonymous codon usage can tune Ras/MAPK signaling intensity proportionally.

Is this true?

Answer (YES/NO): NO